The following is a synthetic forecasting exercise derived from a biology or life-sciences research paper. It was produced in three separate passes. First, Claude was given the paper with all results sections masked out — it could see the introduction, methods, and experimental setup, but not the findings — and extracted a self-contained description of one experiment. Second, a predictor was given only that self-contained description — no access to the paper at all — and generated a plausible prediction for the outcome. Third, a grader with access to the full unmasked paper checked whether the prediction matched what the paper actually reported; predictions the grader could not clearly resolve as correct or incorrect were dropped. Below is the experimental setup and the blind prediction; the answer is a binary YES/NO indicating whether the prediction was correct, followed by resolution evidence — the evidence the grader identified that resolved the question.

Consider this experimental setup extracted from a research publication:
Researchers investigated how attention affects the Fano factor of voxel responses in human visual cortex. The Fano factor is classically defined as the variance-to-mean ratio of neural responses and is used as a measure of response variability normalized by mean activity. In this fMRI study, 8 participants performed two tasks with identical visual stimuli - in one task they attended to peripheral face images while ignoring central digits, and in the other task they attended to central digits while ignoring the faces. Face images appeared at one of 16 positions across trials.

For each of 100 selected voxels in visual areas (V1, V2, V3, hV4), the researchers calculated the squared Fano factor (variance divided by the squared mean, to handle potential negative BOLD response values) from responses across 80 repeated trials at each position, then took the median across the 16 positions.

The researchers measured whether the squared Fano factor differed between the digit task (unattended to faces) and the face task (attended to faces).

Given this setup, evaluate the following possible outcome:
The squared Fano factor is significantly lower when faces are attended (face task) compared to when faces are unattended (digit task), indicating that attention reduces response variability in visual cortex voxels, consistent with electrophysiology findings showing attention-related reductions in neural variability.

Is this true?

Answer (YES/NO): YES